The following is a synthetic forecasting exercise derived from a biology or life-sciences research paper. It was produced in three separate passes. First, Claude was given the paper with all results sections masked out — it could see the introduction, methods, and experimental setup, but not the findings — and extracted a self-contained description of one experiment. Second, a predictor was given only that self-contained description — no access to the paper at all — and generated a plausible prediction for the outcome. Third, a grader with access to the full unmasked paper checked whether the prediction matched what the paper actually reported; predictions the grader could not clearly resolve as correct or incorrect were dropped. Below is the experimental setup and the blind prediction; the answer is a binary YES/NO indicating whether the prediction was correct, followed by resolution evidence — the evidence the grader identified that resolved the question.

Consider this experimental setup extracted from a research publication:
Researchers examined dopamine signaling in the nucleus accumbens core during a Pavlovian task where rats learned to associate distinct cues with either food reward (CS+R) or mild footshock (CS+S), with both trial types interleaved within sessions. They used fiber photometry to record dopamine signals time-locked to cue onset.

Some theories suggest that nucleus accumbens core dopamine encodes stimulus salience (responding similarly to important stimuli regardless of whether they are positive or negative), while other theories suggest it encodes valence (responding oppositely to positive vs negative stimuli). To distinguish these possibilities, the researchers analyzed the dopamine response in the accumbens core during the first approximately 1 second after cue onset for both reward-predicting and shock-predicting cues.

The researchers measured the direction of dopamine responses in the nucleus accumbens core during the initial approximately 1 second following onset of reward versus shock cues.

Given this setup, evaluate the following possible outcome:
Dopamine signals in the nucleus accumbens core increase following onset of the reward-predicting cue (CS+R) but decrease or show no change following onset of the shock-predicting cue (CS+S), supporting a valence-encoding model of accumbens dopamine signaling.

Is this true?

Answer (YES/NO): NO